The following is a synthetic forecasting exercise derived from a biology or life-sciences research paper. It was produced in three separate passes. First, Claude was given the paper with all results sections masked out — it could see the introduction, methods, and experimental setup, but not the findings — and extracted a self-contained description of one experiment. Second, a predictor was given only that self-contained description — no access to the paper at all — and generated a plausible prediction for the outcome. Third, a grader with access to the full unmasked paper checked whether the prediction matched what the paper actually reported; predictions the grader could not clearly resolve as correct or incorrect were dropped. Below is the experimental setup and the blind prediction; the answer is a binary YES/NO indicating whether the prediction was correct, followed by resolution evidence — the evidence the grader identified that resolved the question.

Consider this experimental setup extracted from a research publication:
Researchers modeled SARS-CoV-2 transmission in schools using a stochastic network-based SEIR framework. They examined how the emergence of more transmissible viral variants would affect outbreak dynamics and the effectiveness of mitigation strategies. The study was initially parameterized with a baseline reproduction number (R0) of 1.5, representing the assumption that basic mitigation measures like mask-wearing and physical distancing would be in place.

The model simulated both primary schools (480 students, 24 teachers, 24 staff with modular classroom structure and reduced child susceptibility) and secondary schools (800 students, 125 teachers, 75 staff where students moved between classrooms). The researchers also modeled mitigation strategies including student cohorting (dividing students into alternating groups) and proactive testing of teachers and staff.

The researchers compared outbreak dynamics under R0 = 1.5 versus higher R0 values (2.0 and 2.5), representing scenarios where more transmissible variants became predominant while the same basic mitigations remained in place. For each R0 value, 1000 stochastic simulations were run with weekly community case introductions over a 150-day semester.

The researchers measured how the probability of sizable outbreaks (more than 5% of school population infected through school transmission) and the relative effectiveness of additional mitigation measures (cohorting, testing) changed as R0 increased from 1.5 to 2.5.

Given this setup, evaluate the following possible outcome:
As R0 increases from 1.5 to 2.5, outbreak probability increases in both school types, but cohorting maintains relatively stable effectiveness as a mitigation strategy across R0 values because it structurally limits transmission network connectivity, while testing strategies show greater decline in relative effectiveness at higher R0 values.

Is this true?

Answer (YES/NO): NO